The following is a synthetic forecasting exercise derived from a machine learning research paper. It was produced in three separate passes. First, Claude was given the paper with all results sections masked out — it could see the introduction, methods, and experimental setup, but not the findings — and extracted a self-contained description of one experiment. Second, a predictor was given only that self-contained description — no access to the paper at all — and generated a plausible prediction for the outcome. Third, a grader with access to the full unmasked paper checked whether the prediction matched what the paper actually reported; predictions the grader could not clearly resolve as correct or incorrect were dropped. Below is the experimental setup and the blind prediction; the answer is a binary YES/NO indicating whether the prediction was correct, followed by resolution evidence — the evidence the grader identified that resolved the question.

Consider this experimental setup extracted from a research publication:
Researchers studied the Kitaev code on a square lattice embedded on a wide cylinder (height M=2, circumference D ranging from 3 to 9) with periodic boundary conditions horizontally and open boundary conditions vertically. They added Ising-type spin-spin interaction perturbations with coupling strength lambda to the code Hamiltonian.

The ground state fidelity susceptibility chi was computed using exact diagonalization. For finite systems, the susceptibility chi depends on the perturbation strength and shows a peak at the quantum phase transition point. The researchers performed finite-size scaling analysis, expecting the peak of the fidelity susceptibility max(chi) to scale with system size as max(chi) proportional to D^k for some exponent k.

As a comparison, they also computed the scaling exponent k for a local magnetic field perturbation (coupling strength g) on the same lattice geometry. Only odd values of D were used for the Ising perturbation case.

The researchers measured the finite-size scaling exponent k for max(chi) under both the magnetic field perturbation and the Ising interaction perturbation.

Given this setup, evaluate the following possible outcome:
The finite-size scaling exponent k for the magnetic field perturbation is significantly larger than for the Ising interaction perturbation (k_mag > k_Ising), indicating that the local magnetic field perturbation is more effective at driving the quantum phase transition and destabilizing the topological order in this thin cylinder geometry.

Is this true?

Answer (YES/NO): NO